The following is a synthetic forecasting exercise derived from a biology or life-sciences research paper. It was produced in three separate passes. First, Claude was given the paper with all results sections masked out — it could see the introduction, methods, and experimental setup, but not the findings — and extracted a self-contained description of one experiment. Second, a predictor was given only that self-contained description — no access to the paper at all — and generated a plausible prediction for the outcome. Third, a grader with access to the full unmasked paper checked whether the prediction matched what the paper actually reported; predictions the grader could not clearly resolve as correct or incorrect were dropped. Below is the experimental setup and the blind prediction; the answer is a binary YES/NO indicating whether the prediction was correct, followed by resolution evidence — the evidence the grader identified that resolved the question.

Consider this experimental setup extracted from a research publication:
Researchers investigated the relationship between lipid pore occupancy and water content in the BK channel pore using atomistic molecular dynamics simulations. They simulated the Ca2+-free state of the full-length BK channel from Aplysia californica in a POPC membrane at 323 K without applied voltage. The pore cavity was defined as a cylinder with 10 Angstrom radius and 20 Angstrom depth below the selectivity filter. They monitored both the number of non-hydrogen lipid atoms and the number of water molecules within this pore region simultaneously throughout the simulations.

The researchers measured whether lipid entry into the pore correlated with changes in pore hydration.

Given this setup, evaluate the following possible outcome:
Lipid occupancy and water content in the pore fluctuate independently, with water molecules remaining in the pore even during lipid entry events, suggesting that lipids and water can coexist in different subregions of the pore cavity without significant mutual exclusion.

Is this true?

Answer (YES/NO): NO